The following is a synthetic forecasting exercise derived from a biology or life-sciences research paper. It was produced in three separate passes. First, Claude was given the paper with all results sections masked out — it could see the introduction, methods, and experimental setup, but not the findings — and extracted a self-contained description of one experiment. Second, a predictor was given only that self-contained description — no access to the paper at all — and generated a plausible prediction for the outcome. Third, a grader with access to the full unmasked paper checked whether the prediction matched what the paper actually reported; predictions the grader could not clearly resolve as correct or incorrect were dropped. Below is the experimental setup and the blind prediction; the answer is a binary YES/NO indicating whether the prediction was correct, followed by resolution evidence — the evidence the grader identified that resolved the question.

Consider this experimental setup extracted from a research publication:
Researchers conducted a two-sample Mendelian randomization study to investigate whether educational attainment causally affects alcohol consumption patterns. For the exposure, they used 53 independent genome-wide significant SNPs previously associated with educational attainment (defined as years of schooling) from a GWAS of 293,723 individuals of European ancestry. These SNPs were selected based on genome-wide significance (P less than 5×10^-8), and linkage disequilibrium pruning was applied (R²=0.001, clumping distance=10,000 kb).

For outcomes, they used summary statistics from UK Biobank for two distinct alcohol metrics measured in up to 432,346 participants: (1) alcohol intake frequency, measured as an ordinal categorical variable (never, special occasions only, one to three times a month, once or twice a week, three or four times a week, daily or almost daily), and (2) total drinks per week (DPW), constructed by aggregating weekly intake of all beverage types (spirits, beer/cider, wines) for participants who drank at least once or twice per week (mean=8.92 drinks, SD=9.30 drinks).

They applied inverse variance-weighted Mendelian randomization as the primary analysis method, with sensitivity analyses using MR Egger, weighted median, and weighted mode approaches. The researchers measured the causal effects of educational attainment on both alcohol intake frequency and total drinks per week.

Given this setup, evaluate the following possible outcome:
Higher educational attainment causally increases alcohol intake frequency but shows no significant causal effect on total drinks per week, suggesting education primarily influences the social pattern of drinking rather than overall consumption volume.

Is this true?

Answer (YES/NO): YES